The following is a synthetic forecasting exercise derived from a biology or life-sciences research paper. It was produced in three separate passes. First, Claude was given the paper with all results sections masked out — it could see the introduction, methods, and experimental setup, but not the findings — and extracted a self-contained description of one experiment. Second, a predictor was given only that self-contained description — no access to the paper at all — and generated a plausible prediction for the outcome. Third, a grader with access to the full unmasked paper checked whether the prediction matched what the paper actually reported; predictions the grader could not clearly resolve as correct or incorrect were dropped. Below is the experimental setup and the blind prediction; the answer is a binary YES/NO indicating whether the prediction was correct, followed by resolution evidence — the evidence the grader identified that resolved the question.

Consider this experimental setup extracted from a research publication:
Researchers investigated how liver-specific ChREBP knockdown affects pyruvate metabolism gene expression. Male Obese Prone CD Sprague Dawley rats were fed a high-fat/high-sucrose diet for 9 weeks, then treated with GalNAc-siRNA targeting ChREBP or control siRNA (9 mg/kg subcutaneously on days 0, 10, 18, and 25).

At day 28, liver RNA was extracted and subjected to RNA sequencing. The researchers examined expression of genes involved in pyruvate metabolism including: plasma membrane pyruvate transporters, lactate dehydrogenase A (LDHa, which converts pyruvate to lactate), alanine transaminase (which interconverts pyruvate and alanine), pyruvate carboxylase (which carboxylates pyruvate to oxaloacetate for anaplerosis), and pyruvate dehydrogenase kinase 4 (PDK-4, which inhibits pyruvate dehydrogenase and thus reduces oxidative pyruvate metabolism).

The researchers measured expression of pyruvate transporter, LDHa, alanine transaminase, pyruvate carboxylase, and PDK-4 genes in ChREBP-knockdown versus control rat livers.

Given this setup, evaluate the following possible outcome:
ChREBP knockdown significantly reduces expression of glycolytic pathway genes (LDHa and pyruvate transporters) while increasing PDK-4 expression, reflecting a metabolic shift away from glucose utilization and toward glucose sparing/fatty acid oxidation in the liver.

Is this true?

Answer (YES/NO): NO